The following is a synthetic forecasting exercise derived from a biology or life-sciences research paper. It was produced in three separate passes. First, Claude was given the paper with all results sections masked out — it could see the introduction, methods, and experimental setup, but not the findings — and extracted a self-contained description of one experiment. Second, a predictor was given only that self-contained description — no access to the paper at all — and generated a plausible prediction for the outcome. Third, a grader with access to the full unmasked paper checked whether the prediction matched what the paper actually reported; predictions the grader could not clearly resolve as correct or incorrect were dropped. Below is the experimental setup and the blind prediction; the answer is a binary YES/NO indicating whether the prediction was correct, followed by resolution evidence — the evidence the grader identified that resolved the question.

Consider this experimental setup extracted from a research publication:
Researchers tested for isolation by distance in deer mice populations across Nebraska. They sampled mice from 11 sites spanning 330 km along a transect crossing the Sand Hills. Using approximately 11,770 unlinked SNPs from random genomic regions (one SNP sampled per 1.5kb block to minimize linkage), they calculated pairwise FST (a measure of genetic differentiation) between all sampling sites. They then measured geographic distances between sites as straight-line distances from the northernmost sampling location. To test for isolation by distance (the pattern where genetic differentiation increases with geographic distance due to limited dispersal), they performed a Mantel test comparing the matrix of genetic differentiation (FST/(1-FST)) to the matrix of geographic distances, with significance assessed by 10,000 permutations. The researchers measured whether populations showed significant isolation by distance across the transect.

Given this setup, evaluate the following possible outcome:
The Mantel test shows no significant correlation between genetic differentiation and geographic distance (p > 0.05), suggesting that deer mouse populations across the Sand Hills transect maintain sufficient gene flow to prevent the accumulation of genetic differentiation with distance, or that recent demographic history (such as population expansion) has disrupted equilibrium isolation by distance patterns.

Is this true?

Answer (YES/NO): NO